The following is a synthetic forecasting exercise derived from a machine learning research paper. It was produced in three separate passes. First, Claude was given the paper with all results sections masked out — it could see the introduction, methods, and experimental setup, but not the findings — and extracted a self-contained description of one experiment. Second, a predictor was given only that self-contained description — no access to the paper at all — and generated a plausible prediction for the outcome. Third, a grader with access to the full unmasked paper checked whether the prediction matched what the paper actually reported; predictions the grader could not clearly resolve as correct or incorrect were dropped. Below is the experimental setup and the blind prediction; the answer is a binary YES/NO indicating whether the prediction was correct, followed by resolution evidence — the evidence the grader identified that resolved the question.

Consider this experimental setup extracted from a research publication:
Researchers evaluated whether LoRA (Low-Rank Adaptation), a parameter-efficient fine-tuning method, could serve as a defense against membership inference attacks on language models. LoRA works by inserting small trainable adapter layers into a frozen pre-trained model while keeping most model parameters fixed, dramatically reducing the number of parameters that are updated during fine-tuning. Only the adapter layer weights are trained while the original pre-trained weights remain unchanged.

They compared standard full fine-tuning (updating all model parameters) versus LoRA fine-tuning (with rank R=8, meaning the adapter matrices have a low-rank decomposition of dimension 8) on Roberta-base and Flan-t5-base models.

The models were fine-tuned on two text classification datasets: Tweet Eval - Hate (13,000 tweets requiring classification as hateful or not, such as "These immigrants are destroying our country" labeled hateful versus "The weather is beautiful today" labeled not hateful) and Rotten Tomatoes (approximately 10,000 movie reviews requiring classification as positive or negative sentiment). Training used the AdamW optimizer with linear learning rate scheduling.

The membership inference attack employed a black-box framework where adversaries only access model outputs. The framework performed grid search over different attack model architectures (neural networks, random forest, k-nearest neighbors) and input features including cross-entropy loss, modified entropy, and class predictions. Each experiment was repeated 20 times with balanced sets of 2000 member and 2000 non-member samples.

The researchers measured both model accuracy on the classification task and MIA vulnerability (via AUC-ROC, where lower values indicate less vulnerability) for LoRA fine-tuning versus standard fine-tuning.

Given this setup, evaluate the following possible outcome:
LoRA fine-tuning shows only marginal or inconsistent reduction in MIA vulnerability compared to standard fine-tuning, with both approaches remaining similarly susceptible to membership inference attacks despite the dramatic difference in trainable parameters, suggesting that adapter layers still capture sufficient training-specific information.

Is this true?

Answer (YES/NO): NO